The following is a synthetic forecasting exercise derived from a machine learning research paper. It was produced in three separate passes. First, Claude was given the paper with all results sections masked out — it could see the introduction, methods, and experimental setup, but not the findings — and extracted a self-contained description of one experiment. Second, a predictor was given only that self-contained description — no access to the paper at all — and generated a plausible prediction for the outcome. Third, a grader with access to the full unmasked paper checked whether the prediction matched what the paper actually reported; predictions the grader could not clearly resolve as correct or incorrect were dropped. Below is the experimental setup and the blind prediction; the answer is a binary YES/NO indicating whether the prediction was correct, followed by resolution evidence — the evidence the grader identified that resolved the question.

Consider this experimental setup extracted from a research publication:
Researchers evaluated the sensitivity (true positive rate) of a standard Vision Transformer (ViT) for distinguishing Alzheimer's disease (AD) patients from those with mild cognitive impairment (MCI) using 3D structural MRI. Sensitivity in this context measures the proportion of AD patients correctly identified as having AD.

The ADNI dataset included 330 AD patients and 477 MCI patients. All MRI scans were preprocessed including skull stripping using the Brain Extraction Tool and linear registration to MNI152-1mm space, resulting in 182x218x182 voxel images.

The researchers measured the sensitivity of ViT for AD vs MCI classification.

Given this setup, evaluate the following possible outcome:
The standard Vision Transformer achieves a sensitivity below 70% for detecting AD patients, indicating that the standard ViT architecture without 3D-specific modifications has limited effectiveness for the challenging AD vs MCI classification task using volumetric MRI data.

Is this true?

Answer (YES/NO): YES